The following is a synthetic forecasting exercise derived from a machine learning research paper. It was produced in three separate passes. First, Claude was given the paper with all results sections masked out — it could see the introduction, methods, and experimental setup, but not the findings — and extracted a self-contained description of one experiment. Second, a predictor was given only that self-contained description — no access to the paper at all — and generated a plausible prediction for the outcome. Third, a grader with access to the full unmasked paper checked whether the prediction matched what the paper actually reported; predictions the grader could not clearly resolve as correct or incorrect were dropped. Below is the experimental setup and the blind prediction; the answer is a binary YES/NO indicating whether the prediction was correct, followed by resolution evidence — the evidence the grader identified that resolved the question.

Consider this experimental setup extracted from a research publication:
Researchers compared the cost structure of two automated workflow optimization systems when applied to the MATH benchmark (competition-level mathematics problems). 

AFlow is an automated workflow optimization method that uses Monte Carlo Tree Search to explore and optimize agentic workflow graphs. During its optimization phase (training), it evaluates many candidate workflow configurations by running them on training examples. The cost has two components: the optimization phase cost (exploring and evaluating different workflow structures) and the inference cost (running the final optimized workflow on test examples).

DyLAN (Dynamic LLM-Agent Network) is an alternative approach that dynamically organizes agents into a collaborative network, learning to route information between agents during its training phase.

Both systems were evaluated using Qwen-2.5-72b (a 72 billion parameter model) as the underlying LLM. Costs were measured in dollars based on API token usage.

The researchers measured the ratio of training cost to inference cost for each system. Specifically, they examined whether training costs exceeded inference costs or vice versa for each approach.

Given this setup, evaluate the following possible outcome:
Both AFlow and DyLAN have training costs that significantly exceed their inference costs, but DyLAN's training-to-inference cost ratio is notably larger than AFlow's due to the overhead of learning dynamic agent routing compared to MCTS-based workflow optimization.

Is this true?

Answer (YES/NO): NO